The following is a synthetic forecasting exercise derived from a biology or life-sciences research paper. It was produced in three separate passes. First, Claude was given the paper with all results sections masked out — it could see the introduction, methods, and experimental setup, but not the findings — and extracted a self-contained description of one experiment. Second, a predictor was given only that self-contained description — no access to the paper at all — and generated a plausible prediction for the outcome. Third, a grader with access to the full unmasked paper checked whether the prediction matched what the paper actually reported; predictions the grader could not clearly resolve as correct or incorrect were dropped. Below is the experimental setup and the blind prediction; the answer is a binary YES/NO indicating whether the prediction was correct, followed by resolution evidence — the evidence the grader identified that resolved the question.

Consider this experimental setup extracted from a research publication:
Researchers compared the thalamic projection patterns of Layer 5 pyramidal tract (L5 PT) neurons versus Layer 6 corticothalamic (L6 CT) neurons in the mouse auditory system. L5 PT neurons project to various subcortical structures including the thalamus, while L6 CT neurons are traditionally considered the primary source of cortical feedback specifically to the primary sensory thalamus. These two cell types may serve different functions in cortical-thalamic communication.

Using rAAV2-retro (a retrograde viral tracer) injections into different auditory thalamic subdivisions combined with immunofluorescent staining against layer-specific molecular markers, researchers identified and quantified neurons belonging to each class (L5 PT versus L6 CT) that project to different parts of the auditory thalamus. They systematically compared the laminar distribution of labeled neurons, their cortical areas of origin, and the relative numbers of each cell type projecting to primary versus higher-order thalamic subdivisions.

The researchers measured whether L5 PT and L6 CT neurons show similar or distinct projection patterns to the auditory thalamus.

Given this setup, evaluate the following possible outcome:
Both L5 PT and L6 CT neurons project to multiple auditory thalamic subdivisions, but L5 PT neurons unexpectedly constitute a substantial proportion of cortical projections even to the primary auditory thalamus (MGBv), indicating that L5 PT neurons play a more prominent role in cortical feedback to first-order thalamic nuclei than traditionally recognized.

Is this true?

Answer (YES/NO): YES